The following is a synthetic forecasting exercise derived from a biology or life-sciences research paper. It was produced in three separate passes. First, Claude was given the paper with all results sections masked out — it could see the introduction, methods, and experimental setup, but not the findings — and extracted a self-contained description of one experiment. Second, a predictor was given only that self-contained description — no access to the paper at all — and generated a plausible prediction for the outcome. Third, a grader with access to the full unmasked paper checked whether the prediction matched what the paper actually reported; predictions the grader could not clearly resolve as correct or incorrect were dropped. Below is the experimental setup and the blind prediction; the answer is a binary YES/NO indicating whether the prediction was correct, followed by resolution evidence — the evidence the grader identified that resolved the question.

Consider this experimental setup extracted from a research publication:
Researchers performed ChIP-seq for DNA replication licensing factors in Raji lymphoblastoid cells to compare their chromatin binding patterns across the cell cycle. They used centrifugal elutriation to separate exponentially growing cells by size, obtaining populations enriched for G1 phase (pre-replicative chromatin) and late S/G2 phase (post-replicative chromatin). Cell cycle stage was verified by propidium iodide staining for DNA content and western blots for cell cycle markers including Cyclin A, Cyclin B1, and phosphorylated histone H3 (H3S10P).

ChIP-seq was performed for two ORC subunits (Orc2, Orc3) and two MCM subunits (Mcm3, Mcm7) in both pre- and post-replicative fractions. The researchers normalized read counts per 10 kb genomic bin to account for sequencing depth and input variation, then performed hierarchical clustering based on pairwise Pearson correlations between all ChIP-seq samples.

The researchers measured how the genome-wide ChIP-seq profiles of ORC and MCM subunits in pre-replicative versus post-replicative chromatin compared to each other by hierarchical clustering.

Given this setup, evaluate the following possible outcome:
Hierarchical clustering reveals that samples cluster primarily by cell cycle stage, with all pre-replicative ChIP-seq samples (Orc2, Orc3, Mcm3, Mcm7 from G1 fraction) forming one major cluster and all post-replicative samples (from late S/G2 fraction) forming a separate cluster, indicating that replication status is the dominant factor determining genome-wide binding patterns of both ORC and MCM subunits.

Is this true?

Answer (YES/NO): NO